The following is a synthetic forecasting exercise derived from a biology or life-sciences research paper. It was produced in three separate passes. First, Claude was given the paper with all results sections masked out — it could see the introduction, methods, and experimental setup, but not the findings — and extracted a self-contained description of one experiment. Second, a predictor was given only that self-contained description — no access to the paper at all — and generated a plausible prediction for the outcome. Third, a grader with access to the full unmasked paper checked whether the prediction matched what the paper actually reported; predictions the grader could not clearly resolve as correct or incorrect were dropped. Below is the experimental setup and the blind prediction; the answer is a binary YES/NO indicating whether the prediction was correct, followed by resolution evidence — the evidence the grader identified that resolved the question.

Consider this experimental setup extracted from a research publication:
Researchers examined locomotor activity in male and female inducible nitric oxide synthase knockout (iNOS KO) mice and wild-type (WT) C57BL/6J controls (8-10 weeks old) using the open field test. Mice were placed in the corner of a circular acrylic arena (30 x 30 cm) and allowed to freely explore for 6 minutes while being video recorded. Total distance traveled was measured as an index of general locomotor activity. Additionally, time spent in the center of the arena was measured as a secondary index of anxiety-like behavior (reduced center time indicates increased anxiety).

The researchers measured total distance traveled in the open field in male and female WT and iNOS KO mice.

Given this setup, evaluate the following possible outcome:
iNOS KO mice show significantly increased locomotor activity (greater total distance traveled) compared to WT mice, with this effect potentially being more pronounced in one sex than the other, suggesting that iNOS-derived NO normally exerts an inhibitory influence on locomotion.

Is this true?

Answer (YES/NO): NO